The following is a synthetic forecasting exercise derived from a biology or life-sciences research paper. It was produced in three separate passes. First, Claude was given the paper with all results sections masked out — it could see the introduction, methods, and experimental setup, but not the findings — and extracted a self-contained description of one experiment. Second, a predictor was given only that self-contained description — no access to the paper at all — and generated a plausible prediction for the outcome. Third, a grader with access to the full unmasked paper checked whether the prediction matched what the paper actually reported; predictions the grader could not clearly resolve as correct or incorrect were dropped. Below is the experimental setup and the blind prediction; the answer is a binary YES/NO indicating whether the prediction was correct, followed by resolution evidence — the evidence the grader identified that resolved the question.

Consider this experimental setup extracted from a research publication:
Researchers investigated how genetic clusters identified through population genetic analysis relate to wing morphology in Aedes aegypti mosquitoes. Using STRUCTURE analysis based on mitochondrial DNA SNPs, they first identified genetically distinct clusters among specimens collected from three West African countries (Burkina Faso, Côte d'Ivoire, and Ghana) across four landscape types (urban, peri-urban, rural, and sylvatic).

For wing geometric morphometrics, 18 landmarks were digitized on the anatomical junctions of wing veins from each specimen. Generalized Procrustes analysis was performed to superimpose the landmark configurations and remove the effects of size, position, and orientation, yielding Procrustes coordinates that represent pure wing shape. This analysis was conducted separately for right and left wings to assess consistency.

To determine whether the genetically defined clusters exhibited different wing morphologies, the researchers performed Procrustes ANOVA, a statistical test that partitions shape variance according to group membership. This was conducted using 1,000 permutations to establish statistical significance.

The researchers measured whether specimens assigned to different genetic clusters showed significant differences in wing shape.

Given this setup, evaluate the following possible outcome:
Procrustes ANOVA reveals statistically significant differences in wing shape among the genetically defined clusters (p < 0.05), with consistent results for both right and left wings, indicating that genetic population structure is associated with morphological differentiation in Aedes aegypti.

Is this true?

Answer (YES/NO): NO